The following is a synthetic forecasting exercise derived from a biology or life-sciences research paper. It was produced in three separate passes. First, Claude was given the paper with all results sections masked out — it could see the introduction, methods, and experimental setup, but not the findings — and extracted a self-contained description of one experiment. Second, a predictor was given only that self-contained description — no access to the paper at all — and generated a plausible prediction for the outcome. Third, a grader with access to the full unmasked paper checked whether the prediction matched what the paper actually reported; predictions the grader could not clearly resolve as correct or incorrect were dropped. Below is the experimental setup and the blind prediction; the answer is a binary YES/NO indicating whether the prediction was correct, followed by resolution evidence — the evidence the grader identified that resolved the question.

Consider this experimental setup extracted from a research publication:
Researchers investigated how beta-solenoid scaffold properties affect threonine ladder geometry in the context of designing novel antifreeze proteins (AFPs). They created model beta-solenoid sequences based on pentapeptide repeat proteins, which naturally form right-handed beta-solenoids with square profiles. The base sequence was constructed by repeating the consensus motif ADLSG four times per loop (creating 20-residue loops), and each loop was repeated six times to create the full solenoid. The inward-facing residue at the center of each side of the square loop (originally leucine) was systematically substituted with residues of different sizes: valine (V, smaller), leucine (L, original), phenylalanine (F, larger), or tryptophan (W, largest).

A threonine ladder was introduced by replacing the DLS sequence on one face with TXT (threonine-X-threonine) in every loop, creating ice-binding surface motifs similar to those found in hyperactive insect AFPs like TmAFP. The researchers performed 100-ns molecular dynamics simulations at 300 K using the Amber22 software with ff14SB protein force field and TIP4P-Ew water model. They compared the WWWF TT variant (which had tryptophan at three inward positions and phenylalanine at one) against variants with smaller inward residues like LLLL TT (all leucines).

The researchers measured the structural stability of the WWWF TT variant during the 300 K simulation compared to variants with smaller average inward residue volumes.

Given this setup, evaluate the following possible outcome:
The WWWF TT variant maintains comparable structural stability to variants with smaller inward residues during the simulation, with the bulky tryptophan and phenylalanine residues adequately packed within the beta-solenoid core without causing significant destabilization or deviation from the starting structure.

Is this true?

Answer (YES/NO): NO